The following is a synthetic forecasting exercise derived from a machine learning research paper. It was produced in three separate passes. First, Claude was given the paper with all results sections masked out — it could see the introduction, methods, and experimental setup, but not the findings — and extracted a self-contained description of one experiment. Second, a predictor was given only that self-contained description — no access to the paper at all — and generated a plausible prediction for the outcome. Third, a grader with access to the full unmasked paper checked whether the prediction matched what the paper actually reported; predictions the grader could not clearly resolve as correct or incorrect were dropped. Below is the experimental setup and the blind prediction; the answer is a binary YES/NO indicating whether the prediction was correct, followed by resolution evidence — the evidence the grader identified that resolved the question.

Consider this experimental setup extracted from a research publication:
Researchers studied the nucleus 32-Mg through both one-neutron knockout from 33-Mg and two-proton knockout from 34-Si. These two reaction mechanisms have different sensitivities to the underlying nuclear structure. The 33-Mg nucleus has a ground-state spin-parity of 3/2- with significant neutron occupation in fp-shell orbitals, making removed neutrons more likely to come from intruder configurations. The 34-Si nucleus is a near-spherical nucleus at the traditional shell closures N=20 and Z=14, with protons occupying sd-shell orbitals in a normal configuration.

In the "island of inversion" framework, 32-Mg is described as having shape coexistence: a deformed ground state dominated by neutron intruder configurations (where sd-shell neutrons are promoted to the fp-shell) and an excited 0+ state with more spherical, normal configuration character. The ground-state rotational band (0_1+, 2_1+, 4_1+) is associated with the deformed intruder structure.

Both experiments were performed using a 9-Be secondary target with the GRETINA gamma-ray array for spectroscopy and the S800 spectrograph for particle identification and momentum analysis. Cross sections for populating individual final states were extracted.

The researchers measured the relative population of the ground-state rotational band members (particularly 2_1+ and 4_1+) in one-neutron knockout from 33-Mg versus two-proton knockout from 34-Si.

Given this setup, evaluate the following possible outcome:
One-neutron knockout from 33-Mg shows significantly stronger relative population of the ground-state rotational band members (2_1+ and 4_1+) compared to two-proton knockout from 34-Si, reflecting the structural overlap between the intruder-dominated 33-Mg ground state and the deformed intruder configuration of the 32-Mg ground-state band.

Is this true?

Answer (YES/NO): YES